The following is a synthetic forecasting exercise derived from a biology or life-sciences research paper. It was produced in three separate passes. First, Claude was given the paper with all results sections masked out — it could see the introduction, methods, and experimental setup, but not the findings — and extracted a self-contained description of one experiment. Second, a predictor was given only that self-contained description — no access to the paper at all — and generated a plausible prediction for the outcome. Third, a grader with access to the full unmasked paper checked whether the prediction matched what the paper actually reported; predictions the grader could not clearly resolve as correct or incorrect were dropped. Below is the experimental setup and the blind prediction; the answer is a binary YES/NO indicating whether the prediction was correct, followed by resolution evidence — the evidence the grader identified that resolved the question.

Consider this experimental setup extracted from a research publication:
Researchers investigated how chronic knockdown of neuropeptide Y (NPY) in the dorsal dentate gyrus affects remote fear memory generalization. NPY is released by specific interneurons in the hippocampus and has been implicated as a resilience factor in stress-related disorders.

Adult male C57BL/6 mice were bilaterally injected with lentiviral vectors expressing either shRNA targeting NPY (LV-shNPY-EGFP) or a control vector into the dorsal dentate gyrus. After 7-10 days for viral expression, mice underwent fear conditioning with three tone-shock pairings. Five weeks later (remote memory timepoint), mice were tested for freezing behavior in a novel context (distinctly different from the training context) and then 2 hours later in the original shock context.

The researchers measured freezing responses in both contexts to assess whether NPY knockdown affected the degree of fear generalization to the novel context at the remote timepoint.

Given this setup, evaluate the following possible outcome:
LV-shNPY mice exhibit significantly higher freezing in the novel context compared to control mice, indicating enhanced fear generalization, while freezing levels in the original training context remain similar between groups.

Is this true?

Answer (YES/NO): NO